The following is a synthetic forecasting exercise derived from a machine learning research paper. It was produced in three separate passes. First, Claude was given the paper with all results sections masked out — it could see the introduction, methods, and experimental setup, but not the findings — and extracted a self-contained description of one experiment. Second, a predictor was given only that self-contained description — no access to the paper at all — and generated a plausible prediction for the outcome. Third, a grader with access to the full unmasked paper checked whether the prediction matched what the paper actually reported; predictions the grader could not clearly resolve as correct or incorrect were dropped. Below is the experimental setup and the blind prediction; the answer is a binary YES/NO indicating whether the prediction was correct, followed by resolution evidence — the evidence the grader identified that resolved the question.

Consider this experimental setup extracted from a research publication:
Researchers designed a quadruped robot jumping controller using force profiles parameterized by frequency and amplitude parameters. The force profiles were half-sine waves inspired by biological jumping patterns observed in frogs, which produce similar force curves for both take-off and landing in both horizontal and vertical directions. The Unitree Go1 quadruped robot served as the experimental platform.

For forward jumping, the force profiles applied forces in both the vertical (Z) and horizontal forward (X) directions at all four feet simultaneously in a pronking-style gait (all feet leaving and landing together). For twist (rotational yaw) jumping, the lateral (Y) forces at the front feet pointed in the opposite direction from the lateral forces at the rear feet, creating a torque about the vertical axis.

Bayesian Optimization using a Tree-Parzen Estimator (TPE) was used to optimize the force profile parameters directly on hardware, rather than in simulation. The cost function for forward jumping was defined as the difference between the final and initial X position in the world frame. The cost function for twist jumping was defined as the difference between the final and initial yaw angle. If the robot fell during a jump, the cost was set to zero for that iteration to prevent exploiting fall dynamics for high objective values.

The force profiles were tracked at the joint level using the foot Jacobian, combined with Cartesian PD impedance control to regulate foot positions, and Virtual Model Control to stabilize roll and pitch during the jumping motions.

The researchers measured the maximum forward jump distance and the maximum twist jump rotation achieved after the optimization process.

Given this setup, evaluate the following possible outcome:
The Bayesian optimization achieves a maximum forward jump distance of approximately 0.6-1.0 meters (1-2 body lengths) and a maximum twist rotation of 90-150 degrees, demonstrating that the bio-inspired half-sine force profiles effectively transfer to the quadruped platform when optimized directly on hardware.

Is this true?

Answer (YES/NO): NO